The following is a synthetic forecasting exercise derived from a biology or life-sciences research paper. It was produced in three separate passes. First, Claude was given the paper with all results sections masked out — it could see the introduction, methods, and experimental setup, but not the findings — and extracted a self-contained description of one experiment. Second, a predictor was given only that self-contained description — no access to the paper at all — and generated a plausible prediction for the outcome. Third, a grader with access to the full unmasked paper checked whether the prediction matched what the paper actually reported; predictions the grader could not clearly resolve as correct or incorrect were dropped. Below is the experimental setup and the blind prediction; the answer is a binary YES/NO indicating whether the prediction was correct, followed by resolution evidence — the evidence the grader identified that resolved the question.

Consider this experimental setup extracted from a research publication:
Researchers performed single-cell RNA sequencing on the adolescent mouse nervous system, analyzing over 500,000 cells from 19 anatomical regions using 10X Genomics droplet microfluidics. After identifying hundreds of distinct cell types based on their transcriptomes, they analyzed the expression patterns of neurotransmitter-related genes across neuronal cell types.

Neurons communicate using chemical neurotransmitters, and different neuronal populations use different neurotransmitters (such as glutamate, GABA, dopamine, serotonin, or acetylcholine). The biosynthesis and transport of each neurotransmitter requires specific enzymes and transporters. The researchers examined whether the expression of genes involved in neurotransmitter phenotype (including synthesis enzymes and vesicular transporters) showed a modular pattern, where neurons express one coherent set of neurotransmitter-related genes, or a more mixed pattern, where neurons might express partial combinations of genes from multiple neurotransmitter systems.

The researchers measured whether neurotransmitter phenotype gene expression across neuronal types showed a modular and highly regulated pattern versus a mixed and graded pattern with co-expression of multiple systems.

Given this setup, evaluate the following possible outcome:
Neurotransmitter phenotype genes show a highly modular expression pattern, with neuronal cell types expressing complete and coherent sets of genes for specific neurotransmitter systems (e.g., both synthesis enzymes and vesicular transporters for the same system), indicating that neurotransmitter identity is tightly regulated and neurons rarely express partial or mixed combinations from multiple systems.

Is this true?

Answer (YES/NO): YES